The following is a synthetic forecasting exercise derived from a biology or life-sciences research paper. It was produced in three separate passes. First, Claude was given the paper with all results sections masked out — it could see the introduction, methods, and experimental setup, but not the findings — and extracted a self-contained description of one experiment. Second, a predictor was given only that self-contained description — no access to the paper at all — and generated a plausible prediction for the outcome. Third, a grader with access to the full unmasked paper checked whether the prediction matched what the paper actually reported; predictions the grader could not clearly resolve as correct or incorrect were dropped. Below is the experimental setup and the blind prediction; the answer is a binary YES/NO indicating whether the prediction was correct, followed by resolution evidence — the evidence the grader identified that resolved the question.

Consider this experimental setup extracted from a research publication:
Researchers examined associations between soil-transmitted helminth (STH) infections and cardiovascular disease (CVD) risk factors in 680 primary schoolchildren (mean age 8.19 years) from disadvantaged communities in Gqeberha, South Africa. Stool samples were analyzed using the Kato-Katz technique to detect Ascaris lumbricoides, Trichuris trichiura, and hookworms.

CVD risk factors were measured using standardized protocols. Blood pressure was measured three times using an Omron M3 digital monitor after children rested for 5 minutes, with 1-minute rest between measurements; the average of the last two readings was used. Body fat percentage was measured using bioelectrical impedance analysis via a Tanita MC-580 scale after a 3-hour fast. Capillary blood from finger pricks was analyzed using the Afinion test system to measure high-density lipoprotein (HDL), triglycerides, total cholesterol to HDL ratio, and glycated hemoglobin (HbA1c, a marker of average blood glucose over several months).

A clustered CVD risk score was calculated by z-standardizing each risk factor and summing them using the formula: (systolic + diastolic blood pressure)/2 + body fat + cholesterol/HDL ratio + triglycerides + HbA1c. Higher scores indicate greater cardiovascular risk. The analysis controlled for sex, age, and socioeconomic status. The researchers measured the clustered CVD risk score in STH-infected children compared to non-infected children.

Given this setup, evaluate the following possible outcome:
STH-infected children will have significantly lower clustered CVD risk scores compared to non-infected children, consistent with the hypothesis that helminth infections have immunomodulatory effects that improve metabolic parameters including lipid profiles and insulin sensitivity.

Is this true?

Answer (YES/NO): NO